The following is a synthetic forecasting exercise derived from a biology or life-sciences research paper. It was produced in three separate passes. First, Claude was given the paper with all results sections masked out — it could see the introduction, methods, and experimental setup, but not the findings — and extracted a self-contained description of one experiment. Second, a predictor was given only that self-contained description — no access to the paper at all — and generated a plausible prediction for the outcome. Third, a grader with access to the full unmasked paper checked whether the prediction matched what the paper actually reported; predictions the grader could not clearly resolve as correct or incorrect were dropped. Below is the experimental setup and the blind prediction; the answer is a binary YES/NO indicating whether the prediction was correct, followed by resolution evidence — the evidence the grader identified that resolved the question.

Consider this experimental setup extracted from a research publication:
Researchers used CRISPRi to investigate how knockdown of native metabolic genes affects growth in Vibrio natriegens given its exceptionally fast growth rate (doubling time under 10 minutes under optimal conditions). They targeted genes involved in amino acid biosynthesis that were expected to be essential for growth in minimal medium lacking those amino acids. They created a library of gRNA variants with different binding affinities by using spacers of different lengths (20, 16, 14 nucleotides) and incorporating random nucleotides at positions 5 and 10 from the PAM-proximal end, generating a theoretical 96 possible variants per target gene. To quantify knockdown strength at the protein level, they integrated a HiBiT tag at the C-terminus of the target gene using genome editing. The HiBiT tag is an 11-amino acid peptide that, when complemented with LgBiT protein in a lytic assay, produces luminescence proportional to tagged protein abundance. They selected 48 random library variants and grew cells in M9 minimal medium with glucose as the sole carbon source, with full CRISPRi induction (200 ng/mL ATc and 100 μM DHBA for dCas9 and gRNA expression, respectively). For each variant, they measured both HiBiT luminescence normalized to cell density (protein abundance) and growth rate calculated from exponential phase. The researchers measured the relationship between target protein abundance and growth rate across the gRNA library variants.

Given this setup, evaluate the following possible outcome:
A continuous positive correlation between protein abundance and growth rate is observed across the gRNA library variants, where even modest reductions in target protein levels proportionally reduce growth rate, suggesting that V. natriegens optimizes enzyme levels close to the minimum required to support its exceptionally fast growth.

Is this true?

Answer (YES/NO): NO